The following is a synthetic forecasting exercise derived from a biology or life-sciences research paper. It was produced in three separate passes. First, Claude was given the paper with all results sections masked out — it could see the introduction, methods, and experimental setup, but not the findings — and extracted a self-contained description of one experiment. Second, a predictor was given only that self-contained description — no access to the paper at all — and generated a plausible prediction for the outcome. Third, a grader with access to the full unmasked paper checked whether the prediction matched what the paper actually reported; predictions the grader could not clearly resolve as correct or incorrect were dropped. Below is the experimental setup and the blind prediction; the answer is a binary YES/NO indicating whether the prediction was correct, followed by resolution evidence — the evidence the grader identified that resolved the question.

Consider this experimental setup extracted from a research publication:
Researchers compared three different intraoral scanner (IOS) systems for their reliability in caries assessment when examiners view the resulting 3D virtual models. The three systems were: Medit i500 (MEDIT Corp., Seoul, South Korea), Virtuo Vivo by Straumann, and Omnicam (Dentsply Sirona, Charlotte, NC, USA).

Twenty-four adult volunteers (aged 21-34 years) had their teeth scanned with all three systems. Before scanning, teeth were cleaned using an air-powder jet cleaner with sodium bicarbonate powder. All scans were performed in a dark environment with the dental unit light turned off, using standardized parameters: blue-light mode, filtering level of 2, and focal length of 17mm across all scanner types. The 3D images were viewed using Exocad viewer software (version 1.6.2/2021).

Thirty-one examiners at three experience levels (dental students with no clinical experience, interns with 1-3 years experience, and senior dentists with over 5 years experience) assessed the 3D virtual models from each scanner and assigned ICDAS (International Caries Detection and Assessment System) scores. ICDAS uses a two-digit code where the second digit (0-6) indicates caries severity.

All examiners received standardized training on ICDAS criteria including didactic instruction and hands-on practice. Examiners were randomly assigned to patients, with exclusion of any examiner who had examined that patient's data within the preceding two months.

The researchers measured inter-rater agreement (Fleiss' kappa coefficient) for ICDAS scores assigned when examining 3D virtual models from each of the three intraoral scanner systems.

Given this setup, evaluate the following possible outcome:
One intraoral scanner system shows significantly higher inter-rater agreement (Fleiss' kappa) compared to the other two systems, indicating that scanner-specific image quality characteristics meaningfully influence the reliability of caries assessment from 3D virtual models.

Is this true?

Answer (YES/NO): NO